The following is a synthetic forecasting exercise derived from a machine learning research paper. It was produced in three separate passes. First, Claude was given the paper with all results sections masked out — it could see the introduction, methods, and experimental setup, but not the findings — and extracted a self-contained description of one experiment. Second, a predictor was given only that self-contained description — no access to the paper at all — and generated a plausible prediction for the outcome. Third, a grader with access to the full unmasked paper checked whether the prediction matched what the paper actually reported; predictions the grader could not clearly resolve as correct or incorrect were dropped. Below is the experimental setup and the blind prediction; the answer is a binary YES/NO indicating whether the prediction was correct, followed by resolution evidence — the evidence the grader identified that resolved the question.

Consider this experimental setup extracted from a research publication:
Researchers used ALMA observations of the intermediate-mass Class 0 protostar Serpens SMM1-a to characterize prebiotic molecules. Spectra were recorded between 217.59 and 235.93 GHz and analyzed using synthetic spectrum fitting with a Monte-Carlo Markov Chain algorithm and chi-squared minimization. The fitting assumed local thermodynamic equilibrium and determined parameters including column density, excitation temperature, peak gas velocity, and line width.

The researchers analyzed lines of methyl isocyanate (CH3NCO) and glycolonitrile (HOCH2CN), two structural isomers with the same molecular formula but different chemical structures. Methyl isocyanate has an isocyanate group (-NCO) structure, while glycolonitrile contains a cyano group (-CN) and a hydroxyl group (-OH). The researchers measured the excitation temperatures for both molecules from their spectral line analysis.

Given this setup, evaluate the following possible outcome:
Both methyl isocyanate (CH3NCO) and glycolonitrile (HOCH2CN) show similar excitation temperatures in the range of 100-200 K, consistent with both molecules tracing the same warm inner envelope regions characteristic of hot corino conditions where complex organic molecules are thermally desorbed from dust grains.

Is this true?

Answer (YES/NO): NO